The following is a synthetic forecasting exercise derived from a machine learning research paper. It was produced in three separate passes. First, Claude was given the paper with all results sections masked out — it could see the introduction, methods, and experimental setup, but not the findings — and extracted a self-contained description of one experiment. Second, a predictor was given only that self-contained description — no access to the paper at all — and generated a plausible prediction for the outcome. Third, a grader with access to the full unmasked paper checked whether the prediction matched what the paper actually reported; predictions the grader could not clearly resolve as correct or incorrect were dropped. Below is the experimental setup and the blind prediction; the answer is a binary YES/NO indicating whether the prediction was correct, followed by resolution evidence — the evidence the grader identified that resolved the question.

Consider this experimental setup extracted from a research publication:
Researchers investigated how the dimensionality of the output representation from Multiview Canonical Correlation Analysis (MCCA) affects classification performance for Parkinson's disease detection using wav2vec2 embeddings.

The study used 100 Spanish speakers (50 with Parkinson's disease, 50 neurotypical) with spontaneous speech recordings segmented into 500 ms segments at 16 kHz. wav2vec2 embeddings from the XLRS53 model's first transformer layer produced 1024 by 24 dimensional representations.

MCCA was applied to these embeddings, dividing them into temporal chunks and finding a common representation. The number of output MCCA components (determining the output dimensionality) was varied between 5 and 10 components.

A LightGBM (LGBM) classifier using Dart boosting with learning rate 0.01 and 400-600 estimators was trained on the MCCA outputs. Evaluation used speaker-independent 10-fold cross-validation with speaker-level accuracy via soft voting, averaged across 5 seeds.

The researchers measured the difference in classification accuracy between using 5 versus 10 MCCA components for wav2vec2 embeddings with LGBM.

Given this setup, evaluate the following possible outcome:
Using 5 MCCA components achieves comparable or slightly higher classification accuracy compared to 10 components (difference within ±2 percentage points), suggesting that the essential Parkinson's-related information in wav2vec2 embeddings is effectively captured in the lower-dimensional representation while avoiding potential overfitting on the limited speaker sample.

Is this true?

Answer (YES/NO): YES